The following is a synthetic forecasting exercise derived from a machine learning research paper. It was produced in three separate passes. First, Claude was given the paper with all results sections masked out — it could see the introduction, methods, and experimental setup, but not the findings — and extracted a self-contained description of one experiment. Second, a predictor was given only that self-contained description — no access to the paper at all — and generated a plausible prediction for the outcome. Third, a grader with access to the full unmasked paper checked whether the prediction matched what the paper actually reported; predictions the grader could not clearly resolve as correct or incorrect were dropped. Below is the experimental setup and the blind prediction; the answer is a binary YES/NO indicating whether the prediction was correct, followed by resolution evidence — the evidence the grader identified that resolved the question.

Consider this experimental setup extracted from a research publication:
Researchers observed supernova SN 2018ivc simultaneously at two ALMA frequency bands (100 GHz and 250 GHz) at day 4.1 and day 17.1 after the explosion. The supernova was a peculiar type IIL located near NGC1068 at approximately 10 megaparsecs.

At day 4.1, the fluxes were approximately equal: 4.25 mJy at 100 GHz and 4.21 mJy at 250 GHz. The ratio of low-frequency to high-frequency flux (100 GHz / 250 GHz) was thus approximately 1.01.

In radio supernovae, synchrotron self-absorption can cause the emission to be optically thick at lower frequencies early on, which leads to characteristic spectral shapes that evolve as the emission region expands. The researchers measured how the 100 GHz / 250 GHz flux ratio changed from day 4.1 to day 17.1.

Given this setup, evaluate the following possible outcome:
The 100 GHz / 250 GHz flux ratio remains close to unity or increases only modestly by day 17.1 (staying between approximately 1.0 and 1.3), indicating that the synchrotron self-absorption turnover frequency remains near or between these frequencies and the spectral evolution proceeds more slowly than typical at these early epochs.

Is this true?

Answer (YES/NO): NO